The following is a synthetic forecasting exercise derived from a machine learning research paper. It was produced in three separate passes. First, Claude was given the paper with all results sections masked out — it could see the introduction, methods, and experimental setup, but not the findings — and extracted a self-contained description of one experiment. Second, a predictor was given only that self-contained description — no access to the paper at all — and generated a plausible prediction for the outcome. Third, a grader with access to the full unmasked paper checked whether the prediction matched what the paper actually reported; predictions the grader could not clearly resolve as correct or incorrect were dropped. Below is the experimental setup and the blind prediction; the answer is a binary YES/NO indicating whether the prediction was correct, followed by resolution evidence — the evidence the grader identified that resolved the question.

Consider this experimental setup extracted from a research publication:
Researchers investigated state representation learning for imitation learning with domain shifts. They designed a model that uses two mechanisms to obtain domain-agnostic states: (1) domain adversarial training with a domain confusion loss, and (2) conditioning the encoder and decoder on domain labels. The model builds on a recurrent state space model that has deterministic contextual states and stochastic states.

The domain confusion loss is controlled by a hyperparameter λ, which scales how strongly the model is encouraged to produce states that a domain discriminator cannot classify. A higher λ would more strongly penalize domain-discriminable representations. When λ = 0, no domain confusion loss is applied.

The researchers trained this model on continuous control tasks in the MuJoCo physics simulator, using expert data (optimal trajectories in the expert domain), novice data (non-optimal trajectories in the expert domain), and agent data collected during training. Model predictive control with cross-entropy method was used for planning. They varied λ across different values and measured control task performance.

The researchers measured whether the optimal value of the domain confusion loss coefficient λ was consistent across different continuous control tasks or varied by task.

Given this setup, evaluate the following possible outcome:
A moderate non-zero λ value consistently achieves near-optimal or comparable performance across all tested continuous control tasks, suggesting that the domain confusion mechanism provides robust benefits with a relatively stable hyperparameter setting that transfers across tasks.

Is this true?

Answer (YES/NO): NO